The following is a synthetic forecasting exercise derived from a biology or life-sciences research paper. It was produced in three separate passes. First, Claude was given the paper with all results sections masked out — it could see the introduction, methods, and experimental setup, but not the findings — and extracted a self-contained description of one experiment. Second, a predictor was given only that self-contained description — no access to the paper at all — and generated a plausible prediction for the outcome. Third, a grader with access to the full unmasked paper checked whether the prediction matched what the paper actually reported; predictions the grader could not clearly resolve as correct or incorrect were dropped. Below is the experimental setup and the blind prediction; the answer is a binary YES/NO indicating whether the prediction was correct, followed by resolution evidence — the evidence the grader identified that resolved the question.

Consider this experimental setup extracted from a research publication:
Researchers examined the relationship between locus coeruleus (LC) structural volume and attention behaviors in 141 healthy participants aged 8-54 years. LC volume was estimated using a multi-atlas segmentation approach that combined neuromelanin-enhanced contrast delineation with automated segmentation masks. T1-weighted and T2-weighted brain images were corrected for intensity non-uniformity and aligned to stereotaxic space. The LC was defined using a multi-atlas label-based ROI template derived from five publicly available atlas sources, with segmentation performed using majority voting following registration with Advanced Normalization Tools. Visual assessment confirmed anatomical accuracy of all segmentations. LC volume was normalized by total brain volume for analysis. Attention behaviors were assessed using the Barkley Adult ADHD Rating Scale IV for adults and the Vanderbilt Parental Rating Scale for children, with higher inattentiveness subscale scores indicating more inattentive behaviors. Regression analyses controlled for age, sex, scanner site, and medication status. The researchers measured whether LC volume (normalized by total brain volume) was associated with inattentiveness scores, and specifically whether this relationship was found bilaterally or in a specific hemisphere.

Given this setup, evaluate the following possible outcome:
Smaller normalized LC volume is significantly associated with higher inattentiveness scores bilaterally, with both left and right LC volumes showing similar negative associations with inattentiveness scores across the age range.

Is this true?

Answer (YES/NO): NO